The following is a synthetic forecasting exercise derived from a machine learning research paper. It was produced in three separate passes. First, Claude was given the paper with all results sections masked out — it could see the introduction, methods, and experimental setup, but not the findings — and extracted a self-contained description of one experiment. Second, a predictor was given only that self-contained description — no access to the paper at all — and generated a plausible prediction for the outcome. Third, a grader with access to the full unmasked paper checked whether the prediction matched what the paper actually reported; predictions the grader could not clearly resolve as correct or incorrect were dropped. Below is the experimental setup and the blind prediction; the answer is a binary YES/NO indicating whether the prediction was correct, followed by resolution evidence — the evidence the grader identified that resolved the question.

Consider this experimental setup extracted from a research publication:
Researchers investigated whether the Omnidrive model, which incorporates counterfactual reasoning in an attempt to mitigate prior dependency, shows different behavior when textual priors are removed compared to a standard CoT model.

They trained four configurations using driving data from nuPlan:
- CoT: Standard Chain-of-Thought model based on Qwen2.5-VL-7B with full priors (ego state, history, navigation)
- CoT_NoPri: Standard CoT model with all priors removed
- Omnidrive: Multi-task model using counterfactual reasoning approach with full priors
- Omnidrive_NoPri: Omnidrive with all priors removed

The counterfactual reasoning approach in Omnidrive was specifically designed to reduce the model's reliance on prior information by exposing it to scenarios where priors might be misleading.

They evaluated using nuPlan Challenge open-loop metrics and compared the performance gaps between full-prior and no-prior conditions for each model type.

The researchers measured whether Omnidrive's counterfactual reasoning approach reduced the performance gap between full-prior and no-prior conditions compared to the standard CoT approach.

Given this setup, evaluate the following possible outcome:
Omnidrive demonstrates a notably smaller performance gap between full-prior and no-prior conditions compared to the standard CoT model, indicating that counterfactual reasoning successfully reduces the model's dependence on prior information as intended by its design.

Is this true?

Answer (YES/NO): NO